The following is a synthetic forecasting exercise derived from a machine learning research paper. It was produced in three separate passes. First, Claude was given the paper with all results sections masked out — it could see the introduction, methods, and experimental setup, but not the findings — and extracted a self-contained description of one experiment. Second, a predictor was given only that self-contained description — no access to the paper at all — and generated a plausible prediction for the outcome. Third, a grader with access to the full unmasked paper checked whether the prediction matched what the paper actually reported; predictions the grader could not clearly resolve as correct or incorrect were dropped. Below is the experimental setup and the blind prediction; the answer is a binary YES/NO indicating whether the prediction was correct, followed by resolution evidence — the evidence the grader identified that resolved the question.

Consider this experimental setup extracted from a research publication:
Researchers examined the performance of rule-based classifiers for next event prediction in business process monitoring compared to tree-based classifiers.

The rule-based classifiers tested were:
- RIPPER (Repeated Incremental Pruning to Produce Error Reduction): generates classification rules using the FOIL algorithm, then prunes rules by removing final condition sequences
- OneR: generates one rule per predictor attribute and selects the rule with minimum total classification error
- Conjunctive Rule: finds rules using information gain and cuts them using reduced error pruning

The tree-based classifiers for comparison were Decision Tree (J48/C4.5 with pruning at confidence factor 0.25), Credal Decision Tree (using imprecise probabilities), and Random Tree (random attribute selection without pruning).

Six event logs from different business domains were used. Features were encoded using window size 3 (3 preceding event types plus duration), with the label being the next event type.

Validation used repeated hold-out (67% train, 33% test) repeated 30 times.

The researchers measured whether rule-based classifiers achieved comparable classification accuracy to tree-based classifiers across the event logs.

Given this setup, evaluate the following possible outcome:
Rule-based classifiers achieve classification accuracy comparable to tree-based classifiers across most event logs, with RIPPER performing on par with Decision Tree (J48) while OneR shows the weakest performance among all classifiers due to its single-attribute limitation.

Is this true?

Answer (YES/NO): NO